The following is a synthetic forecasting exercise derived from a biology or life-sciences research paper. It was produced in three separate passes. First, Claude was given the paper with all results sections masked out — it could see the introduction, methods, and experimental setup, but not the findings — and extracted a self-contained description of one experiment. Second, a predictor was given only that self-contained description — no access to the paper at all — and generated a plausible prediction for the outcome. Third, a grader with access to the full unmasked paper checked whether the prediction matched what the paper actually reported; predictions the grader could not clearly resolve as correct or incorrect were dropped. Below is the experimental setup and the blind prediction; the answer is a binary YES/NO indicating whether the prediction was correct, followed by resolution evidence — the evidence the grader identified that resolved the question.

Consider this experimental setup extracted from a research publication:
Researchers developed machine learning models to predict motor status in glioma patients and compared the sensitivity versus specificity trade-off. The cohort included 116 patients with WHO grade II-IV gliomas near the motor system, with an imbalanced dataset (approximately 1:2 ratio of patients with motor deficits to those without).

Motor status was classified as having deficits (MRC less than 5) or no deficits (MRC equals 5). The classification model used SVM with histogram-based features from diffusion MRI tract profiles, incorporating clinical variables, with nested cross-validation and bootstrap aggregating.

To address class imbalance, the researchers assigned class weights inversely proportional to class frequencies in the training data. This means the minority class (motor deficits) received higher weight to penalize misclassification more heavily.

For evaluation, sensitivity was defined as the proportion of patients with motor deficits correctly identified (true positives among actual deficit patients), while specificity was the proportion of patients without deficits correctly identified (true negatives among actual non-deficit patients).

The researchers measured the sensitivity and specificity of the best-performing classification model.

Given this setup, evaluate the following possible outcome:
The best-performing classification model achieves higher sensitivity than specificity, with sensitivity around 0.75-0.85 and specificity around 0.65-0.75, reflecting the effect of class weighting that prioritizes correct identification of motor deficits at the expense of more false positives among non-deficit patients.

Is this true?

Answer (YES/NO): NO